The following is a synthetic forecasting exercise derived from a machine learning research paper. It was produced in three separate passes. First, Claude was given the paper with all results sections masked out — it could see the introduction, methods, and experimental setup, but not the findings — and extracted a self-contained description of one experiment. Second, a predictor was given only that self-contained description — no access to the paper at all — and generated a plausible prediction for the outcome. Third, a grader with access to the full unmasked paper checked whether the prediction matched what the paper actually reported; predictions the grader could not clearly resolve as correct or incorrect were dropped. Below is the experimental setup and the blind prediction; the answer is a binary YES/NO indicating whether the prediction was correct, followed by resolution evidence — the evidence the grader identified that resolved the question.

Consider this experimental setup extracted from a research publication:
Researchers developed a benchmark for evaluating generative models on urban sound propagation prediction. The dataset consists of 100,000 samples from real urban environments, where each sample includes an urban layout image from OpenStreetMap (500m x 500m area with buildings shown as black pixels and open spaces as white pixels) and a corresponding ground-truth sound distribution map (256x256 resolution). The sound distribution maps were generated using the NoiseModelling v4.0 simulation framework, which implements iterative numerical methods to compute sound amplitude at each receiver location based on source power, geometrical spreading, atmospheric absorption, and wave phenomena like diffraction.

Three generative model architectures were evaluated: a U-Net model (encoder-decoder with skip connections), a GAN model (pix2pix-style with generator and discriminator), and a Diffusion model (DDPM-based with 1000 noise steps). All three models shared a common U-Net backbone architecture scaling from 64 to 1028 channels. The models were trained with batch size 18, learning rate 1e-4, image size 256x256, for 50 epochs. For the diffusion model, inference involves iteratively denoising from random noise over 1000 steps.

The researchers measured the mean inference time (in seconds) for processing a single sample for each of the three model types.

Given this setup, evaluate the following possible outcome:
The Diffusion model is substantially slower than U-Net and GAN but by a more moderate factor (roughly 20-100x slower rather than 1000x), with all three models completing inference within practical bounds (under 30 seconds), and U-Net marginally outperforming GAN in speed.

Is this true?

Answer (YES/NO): NO